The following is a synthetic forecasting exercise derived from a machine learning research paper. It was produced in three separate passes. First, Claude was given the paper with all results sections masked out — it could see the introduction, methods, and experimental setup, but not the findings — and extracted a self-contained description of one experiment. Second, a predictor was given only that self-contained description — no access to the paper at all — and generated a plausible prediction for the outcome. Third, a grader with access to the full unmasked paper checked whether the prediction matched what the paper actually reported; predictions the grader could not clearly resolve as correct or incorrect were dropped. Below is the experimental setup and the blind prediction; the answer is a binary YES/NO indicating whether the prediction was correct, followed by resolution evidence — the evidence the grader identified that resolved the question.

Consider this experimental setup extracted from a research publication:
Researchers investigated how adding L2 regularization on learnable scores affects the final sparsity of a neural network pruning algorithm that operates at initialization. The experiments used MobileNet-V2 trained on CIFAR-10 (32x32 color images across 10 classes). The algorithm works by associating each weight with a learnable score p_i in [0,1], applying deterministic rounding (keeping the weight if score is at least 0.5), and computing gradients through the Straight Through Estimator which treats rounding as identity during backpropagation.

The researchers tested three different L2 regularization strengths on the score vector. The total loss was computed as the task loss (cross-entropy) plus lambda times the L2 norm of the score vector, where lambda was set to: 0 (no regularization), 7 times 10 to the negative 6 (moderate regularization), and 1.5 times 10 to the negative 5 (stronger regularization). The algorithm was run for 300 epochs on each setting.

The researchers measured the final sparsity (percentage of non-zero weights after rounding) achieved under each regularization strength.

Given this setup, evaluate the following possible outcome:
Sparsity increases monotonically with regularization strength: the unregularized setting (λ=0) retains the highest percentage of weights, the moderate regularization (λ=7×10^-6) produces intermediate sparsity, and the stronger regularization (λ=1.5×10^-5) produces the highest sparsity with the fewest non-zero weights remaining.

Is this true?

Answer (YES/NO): YES